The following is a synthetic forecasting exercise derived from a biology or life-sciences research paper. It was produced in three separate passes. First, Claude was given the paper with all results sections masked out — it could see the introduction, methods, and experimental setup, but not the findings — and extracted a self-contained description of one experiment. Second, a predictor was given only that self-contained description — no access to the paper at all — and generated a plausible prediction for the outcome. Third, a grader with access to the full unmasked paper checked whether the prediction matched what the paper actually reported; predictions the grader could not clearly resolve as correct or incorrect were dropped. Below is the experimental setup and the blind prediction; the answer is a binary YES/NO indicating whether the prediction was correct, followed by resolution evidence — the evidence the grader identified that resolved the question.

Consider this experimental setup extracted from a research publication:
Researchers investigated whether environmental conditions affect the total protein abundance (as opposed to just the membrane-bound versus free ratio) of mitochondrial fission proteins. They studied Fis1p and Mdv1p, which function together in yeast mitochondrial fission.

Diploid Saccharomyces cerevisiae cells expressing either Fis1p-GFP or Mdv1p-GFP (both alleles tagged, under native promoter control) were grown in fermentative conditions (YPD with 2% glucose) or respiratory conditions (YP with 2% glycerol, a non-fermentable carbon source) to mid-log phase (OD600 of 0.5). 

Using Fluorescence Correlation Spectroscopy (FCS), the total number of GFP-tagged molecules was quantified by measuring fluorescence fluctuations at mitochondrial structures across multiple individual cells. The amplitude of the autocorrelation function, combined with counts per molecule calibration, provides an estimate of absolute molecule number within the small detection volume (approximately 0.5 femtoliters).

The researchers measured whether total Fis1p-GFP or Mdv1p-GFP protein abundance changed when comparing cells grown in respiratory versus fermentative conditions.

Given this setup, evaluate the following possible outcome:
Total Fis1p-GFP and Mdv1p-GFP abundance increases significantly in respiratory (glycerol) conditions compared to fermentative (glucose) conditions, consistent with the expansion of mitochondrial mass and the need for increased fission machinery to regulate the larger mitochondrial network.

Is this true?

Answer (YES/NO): YES